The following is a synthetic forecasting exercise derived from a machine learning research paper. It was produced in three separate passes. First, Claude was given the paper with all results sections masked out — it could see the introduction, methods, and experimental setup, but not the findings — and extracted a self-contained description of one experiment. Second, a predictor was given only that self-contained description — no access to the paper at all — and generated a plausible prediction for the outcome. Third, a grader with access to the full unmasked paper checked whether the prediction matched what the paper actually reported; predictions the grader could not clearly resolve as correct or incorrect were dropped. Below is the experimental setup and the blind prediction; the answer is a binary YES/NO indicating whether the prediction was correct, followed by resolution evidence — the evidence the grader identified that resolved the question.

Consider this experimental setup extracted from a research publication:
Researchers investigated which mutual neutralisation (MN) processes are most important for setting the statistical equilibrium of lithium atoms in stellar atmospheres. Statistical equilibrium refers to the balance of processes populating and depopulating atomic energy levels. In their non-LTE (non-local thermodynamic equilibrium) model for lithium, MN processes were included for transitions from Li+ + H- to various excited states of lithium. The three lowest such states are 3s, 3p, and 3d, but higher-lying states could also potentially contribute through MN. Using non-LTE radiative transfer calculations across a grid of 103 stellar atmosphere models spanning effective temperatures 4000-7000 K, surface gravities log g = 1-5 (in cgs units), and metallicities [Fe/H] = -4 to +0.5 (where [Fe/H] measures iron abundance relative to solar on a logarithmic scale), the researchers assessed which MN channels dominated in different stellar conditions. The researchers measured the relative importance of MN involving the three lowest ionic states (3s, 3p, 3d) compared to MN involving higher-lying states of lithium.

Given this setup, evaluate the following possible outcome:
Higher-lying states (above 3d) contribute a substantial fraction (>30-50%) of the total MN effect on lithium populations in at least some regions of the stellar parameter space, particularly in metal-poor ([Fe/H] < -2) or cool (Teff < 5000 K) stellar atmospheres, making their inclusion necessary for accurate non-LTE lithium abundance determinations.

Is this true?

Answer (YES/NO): NO